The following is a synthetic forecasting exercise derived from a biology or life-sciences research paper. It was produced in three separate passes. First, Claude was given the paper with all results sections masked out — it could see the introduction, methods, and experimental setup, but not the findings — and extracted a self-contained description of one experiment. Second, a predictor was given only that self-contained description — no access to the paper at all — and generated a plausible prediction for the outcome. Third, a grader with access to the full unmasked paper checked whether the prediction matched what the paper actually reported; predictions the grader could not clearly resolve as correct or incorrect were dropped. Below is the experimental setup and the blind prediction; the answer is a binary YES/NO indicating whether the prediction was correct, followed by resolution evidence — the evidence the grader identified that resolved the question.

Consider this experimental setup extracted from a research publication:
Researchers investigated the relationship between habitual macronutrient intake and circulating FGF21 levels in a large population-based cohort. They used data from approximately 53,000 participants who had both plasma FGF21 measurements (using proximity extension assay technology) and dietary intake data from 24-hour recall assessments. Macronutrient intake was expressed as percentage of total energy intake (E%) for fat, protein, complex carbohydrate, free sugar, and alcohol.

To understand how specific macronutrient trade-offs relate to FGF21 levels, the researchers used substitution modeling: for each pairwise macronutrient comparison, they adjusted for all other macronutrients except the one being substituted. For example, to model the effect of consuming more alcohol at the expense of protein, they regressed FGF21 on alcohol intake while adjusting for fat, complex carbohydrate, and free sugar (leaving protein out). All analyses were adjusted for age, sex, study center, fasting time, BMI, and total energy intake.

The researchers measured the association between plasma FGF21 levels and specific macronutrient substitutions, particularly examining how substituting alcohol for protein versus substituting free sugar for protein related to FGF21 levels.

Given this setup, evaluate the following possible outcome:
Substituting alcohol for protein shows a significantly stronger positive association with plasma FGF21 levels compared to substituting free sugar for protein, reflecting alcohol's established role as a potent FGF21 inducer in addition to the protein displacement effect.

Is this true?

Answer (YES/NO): YES